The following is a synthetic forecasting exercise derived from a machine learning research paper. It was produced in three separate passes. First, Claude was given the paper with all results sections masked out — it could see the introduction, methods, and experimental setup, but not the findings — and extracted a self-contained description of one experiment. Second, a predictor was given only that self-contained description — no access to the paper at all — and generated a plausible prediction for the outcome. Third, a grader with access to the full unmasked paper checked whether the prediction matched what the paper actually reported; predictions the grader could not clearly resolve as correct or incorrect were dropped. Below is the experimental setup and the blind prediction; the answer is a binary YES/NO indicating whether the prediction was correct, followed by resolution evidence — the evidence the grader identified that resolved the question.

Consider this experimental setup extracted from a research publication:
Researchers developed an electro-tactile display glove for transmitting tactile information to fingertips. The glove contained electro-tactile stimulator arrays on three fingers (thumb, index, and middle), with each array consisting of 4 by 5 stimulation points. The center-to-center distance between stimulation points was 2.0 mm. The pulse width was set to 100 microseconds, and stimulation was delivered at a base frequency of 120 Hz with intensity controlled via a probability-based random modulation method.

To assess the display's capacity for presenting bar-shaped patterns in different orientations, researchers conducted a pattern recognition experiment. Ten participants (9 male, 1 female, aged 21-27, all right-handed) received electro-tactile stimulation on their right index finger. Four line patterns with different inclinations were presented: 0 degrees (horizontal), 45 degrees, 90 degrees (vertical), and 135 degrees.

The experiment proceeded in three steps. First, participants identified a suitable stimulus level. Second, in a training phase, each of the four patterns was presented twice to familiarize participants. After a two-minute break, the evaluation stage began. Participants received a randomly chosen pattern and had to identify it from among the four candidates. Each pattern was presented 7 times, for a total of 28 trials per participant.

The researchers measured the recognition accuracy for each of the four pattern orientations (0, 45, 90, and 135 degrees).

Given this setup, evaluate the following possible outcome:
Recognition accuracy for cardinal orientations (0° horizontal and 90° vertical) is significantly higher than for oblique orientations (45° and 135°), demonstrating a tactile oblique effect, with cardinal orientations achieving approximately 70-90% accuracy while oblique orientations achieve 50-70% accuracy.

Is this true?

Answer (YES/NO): NO